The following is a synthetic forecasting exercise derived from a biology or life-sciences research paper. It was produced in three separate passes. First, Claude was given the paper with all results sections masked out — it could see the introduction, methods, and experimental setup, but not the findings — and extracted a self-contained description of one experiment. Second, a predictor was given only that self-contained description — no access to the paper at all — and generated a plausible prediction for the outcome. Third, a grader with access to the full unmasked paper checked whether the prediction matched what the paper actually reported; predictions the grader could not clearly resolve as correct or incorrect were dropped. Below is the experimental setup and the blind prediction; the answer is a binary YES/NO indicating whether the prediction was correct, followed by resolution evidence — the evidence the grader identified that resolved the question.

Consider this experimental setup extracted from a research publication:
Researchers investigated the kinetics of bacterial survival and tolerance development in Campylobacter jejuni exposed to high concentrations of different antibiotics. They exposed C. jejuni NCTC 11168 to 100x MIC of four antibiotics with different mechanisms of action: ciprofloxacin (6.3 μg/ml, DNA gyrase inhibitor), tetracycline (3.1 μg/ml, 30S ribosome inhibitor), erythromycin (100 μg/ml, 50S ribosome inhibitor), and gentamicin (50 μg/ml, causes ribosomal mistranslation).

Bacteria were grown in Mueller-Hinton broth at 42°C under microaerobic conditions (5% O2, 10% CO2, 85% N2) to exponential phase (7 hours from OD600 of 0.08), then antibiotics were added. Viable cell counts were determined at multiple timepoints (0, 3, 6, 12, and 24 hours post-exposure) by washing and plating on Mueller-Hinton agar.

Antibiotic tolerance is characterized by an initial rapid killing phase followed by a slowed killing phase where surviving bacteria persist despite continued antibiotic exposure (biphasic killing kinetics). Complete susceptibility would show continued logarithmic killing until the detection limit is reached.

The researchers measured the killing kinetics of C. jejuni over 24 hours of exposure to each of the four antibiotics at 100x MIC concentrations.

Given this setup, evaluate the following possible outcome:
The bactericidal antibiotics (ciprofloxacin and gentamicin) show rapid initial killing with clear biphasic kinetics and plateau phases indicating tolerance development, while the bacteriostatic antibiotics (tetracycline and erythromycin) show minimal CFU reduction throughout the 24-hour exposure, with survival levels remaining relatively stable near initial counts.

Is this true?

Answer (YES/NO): NO